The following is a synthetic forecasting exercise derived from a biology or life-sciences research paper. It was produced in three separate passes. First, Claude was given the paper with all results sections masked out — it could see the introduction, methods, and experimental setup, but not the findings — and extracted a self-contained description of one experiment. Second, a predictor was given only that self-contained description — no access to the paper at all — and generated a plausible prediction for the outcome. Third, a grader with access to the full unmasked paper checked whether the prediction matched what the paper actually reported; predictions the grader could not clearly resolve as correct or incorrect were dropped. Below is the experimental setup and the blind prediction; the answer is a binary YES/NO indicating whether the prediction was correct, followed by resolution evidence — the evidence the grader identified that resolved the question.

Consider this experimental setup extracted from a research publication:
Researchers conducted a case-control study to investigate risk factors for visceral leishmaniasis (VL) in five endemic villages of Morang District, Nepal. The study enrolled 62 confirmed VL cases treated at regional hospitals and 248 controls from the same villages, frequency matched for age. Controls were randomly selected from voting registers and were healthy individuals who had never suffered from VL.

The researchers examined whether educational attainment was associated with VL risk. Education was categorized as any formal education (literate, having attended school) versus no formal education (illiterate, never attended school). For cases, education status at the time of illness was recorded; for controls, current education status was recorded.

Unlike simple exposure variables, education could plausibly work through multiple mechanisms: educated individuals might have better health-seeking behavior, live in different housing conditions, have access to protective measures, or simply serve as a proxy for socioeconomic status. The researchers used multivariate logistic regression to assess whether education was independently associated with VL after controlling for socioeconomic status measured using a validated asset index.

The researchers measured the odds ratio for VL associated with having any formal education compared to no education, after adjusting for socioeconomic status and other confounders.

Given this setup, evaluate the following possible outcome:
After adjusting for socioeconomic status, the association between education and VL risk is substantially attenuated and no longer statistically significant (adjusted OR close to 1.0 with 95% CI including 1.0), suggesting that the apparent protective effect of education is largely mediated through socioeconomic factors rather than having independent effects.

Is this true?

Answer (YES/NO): NO